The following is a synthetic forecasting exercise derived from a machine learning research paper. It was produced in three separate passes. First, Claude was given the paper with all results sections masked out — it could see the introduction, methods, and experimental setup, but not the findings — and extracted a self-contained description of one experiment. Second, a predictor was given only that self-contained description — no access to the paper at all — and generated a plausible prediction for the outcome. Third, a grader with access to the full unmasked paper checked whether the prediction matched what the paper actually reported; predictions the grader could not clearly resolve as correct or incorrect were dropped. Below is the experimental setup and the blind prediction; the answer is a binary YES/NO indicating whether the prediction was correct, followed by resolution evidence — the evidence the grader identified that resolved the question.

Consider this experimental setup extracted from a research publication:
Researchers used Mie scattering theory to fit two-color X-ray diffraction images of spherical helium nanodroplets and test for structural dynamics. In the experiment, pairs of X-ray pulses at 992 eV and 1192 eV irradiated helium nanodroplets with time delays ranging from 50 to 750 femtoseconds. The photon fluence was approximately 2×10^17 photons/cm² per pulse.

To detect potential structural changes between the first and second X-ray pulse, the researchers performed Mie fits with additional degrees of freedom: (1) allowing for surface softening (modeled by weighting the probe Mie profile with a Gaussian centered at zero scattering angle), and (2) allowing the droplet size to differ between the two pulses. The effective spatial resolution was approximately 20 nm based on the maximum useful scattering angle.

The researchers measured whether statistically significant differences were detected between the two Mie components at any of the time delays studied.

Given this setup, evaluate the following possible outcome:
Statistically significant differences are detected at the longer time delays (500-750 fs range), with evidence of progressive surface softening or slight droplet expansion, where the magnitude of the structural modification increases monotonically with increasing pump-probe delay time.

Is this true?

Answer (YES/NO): NO